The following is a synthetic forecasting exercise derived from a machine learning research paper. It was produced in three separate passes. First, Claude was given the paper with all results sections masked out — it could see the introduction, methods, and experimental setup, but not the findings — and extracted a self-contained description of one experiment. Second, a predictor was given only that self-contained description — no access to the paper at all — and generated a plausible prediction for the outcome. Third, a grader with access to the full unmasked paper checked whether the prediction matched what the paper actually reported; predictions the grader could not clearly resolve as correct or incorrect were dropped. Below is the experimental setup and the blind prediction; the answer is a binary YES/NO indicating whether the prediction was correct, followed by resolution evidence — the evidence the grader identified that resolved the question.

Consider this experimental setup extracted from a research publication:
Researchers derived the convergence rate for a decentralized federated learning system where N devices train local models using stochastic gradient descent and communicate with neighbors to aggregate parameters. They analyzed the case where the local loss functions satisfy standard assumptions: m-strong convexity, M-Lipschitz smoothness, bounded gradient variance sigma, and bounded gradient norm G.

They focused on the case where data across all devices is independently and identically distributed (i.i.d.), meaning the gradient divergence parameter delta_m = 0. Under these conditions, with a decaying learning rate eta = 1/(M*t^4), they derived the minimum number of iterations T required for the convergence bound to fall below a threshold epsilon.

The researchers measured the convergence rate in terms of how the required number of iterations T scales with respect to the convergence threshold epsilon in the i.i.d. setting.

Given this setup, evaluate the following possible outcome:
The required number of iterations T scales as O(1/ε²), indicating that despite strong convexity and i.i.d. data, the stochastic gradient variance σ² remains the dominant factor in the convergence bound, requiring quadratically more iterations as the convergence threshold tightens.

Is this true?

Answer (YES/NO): NO